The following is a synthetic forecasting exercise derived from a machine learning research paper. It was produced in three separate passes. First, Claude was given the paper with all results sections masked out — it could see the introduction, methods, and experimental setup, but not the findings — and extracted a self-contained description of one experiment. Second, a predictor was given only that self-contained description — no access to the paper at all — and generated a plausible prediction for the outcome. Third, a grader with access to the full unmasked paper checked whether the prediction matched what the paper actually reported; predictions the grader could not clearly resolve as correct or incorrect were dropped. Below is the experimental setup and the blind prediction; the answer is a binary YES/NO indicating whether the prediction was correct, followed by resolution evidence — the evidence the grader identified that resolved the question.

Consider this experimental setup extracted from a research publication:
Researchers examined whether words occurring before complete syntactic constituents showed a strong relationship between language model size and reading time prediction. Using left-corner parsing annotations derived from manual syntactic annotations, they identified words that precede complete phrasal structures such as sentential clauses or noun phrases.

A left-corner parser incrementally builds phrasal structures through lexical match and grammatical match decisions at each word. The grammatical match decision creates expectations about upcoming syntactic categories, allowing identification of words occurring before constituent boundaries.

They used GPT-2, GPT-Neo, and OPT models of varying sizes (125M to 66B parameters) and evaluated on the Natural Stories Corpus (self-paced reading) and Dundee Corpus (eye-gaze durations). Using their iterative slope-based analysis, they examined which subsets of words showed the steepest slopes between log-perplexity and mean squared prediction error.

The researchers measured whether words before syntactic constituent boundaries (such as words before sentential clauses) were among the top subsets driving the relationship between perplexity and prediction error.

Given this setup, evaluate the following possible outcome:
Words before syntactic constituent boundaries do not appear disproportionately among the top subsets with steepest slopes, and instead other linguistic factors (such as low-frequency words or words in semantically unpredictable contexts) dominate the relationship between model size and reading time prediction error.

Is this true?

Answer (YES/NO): NO